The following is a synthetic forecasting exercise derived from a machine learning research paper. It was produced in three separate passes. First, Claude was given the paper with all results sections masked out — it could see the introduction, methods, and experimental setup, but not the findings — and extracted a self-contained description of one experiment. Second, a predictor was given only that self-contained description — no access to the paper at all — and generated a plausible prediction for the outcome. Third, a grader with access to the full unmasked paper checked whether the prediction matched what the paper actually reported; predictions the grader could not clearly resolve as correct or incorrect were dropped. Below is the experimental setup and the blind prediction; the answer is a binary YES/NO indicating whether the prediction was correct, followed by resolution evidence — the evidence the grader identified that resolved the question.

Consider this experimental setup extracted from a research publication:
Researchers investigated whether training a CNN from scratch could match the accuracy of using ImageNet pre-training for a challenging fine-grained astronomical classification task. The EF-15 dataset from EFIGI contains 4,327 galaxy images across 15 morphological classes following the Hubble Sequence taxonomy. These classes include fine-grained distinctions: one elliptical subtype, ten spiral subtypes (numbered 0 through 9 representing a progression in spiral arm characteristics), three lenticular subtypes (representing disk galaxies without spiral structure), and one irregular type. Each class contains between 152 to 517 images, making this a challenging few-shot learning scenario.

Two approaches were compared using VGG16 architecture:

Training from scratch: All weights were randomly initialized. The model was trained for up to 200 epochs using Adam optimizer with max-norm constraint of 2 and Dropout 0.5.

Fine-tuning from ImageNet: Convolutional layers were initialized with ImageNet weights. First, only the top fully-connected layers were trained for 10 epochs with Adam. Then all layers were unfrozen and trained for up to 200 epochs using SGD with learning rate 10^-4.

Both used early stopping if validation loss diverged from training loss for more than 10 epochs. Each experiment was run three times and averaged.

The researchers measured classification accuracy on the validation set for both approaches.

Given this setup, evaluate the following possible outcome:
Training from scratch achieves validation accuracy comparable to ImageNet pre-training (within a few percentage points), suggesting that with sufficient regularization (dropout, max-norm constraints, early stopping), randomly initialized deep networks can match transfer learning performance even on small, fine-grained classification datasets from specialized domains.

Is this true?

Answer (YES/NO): NO